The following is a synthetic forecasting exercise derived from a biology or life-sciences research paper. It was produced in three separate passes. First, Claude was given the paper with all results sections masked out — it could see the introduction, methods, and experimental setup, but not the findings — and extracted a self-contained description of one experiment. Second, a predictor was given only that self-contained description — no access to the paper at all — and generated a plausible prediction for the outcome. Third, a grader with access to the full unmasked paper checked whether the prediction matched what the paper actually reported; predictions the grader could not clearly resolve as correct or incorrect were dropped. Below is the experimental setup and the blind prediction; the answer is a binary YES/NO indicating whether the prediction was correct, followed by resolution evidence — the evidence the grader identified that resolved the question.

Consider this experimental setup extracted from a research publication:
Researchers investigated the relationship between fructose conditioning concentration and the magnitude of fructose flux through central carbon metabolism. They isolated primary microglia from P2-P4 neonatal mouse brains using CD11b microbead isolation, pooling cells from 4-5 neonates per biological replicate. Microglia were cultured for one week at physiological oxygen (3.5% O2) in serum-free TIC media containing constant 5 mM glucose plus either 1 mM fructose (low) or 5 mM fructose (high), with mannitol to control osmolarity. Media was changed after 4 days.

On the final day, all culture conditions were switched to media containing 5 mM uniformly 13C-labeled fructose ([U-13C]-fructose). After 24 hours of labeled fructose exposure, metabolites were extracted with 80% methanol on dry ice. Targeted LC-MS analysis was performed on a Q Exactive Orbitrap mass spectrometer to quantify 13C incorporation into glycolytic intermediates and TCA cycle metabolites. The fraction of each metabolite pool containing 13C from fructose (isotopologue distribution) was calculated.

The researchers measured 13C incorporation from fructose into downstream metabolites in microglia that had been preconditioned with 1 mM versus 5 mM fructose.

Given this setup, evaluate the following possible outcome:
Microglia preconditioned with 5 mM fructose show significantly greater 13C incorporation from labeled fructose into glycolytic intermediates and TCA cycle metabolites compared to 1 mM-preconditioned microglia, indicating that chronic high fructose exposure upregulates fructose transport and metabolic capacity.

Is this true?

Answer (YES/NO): YES